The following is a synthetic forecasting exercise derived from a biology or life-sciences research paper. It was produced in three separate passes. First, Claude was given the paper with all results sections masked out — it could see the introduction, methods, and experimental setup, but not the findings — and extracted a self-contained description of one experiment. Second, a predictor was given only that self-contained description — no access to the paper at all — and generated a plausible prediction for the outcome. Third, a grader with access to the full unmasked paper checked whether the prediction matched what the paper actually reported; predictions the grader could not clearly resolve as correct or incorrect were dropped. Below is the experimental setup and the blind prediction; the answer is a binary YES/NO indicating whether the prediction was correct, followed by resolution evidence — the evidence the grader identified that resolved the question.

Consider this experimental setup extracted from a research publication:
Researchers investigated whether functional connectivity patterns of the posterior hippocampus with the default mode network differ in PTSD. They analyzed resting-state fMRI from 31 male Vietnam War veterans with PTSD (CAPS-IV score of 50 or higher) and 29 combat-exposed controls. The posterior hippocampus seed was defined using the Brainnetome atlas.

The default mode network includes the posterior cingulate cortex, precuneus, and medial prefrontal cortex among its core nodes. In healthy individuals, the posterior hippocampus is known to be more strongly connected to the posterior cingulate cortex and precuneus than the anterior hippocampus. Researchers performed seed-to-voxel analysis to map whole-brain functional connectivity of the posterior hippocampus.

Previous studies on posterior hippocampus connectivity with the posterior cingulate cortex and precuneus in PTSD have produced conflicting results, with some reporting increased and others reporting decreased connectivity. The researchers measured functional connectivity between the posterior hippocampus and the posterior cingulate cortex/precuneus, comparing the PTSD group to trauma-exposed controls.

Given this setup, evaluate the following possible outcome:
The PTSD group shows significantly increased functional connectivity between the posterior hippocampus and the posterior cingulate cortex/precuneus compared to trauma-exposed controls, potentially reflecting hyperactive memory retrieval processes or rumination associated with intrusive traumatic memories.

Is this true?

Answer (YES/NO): YES